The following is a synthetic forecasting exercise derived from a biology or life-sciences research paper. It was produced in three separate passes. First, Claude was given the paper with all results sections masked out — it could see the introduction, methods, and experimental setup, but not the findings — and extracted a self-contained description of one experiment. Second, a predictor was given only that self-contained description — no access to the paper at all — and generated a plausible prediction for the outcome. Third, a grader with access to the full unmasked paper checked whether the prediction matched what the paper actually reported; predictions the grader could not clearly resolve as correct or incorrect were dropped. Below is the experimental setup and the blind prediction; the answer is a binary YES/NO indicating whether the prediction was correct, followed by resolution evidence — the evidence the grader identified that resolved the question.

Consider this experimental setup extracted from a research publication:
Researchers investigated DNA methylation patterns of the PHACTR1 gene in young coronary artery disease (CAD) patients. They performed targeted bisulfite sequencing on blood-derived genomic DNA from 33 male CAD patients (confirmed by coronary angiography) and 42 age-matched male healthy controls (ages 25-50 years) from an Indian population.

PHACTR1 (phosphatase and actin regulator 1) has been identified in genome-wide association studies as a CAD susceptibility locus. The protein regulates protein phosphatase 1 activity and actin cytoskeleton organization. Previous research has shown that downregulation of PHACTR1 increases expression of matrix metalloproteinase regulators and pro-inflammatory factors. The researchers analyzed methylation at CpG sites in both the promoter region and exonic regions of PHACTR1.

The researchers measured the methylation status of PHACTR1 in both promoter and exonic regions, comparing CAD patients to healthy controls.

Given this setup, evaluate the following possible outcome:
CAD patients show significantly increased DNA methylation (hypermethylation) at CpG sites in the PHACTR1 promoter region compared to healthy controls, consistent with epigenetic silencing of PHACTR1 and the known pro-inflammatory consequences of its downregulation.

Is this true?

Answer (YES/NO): YES